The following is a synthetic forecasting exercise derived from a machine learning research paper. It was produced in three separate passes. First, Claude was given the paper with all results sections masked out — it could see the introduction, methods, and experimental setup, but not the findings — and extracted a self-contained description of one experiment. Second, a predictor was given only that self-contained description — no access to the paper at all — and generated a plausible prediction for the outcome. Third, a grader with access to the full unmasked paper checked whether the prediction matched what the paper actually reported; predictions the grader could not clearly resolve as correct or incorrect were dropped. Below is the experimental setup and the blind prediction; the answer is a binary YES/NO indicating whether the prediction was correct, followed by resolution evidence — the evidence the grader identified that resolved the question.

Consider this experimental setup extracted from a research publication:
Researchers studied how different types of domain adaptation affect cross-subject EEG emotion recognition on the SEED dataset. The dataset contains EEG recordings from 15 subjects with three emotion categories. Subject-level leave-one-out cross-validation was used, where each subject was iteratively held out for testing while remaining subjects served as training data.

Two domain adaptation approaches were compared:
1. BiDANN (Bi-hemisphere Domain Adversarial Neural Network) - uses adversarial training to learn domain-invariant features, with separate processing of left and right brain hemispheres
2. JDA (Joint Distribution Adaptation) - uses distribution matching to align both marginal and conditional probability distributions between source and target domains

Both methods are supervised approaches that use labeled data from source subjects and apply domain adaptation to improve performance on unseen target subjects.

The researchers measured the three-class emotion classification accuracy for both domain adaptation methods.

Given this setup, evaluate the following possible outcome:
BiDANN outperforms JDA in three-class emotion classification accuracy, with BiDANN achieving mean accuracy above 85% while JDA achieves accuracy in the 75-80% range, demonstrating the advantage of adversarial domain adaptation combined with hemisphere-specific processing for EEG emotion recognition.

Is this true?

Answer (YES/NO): NO